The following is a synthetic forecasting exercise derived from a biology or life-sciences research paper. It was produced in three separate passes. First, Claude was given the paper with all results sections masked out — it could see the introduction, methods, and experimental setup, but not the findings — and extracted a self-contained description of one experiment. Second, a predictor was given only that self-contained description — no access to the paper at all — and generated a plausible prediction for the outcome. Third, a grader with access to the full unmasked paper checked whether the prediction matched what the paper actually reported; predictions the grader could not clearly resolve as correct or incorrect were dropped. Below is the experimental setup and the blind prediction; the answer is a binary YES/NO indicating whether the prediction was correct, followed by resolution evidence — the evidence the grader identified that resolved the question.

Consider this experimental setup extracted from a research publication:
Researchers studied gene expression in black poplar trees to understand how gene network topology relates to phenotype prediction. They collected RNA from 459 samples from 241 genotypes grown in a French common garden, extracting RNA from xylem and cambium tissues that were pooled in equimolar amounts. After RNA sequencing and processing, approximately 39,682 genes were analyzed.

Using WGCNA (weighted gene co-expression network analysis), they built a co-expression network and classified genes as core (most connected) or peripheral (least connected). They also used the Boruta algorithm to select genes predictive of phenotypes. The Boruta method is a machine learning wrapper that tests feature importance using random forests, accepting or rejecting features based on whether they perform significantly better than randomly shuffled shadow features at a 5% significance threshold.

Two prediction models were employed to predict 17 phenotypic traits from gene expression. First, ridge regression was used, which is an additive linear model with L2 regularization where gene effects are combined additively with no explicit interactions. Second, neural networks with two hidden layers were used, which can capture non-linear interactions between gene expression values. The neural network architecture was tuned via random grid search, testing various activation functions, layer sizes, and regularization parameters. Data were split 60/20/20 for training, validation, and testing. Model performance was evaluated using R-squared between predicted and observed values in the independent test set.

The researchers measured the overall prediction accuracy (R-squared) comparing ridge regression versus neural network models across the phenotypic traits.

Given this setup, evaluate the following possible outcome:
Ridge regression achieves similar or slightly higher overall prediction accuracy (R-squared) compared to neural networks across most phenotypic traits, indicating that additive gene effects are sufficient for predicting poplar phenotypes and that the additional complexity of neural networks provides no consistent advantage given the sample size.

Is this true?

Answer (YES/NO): NO